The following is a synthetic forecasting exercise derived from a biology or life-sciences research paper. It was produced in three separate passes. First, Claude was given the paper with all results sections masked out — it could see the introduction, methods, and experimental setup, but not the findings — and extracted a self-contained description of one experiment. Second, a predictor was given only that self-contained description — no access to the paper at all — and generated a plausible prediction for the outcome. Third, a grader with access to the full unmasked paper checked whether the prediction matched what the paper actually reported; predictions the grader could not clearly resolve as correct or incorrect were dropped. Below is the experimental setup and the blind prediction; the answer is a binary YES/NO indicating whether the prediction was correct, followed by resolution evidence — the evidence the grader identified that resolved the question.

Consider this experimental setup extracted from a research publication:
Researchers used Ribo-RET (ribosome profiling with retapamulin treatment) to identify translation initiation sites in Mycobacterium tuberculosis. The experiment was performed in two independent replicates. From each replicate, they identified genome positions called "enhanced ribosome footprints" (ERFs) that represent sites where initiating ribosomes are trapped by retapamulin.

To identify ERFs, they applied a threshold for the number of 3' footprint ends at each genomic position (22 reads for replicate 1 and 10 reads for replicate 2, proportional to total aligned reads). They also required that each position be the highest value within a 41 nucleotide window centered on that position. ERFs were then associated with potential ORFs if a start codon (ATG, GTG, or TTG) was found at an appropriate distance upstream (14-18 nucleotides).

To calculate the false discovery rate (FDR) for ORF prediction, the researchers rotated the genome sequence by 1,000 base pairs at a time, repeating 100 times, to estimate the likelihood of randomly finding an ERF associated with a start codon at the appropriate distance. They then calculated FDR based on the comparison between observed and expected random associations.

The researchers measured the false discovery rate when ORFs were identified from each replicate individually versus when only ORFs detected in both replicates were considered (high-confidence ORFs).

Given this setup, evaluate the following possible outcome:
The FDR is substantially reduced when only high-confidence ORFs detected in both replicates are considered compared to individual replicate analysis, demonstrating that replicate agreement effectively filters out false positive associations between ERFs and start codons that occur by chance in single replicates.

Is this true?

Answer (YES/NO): NO